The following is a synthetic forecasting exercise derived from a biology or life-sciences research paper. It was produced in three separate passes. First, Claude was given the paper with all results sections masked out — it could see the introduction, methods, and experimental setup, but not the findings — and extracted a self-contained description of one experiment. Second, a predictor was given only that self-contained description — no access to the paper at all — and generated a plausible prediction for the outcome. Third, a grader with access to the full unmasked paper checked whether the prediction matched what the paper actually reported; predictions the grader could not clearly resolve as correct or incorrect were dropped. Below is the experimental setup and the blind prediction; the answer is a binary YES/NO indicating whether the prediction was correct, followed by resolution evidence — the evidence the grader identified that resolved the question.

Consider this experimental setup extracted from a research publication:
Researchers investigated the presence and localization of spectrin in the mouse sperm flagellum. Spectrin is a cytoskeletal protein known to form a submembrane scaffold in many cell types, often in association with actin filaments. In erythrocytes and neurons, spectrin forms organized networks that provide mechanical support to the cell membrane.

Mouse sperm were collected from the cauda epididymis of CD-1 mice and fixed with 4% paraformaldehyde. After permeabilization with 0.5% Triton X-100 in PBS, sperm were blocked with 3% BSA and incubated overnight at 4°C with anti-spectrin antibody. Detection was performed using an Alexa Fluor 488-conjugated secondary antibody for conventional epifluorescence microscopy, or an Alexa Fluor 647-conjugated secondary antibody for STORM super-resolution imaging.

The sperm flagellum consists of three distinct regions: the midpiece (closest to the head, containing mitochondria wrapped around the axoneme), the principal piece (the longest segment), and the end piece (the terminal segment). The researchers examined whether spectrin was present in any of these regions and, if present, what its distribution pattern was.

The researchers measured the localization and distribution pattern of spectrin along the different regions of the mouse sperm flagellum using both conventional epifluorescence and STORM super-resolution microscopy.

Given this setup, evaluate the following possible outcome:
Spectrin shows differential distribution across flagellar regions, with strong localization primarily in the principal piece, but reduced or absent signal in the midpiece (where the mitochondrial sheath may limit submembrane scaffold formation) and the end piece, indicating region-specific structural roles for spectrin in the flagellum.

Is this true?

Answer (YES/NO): NO